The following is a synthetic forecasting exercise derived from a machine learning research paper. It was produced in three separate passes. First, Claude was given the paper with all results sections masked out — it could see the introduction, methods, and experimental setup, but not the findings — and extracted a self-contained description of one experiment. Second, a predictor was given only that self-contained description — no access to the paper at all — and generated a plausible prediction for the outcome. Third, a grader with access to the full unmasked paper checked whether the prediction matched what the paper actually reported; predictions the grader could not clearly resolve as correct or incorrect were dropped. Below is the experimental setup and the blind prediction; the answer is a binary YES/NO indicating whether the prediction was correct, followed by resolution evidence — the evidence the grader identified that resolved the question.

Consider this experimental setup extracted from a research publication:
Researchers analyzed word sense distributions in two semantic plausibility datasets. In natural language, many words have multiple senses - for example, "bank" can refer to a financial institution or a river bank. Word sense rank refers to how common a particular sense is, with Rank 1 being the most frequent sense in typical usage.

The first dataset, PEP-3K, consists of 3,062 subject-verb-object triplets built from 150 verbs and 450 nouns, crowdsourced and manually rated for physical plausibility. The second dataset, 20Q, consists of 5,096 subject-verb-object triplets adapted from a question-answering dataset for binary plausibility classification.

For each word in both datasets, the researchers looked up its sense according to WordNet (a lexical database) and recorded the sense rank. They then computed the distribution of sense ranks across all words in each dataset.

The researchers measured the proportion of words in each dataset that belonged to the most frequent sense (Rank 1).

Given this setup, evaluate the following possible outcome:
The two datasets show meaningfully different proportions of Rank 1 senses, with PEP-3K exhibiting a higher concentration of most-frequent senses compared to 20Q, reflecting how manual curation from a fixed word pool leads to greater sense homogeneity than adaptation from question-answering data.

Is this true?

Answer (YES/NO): NO